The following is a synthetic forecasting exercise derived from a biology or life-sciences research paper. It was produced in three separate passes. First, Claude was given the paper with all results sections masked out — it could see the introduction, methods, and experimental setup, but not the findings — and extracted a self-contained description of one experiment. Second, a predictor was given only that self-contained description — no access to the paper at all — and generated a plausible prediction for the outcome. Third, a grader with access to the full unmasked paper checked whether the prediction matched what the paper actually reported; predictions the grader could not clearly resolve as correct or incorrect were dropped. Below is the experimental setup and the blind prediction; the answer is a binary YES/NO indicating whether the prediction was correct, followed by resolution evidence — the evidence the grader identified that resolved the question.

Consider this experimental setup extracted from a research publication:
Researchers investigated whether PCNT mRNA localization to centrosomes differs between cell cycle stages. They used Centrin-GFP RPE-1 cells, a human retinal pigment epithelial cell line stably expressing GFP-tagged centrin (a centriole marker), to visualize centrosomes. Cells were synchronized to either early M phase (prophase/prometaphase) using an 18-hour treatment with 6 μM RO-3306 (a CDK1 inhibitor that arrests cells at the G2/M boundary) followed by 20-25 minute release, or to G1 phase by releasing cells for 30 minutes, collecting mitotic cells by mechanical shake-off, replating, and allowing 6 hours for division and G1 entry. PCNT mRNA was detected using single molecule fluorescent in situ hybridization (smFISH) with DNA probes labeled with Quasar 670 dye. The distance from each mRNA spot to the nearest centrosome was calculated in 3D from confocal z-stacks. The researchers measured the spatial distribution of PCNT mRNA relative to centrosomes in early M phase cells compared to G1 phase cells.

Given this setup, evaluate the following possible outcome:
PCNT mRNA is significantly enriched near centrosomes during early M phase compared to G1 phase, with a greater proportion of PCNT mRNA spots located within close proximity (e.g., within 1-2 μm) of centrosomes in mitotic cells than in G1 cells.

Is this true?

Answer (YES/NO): YES